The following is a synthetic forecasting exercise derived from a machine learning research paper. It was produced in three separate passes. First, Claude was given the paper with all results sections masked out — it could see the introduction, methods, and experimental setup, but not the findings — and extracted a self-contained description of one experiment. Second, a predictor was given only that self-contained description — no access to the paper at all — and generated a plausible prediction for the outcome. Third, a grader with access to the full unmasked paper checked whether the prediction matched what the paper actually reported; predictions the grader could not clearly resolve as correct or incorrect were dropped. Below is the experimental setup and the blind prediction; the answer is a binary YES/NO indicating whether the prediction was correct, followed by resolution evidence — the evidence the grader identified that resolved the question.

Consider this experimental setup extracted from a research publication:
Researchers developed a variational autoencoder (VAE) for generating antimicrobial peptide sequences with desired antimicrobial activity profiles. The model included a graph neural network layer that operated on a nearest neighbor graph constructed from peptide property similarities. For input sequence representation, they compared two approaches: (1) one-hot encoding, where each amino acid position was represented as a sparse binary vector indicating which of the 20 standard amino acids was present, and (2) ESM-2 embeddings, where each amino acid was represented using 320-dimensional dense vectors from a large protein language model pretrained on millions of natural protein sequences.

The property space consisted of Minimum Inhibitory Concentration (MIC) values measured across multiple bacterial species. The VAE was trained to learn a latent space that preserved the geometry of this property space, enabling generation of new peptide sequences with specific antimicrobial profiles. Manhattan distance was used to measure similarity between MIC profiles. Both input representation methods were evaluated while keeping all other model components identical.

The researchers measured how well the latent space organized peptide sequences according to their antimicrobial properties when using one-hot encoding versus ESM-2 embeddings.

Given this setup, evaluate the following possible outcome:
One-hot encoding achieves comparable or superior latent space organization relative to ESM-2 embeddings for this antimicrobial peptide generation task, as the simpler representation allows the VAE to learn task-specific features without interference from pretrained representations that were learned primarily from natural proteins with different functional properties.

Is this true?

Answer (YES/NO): NO